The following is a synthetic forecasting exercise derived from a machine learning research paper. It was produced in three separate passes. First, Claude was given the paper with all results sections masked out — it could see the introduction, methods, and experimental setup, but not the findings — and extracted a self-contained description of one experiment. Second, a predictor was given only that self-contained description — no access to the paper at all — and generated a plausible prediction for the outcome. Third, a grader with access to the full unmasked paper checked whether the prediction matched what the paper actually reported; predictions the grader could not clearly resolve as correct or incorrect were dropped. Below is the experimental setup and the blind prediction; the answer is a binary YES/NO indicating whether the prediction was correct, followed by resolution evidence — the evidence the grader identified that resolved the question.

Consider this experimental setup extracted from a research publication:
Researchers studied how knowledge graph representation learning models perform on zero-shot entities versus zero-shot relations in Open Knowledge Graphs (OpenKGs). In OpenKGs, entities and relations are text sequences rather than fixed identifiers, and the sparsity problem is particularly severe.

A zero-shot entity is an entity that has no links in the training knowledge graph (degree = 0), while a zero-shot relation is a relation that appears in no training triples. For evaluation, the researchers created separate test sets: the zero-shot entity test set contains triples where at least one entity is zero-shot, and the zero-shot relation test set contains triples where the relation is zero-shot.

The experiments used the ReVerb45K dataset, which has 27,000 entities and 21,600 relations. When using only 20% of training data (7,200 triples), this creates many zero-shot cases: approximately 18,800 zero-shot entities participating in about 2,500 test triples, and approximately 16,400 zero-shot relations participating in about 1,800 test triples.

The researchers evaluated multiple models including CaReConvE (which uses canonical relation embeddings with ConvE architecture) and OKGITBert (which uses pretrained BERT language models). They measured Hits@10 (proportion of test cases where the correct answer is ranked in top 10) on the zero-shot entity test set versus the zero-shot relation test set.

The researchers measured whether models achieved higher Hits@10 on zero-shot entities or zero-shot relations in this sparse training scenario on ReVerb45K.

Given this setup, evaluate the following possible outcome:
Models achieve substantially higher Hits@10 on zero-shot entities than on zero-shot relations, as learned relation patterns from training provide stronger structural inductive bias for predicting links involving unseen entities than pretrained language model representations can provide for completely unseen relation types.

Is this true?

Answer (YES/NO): NO